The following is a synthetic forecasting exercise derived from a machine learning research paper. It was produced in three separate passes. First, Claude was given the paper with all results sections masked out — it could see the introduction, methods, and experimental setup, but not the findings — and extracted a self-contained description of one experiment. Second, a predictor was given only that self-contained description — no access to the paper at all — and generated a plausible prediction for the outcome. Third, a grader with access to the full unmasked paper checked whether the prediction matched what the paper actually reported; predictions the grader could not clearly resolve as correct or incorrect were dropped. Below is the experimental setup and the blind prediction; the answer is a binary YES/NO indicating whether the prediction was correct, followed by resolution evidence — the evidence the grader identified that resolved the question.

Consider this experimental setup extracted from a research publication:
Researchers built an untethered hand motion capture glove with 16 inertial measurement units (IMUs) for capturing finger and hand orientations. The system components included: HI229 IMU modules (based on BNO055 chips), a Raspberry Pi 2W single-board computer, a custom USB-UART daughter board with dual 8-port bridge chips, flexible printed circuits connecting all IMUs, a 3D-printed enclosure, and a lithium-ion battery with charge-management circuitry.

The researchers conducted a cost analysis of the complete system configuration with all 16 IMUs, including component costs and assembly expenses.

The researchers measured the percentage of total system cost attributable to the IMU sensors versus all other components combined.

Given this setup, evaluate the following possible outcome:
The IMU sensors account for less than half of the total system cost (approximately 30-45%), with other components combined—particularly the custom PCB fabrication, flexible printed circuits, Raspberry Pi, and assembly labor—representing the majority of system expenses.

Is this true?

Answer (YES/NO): NO